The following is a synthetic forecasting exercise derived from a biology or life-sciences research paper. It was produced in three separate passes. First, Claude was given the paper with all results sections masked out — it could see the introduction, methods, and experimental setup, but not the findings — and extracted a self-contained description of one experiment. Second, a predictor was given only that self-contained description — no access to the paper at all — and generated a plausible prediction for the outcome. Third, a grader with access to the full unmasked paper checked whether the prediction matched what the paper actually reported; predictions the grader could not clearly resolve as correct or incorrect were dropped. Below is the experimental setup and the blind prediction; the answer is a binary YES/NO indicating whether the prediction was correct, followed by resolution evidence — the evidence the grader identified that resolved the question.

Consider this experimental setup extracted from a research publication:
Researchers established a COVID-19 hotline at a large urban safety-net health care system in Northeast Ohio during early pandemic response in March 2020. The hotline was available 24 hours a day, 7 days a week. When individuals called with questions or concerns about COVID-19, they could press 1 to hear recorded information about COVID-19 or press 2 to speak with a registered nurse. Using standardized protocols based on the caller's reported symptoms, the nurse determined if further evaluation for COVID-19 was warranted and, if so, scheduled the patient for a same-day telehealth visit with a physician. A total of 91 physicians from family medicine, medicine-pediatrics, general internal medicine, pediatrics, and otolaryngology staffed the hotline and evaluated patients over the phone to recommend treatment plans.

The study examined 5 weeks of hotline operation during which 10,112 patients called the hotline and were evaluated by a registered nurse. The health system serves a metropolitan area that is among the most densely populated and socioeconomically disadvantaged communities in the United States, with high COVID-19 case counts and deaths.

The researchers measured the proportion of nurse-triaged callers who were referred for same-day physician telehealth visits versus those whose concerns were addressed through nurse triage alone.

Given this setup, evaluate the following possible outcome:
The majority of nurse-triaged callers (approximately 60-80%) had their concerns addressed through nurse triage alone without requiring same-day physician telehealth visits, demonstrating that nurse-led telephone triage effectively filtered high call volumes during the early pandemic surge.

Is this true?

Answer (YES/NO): NO